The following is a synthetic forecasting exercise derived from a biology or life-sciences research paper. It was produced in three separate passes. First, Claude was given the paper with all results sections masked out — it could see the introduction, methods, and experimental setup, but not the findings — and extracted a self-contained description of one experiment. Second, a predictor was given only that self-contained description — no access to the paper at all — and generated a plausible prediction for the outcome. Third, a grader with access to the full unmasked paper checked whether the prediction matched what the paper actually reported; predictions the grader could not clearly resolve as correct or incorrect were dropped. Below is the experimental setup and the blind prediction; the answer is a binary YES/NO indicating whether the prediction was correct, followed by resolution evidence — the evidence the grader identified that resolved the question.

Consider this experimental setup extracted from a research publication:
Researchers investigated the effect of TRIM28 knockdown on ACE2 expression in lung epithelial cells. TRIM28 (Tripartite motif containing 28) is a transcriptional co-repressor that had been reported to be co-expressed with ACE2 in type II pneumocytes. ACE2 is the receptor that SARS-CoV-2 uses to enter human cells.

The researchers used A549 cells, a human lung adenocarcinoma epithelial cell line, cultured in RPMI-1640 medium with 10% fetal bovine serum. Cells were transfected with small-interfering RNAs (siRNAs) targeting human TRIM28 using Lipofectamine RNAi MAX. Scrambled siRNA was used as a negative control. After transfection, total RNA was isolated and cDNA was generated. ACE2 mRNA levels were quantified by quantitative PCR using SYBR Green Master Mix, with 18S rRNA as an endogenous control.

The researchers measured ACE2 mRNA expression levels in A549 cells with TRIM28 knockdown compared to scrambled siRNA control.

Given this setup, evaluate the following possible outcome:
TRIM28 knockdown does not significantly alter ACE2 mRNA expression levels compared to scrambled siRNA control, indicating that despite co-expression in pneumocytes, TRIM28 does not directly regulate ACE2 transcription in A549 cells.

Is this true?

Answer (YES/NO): NO